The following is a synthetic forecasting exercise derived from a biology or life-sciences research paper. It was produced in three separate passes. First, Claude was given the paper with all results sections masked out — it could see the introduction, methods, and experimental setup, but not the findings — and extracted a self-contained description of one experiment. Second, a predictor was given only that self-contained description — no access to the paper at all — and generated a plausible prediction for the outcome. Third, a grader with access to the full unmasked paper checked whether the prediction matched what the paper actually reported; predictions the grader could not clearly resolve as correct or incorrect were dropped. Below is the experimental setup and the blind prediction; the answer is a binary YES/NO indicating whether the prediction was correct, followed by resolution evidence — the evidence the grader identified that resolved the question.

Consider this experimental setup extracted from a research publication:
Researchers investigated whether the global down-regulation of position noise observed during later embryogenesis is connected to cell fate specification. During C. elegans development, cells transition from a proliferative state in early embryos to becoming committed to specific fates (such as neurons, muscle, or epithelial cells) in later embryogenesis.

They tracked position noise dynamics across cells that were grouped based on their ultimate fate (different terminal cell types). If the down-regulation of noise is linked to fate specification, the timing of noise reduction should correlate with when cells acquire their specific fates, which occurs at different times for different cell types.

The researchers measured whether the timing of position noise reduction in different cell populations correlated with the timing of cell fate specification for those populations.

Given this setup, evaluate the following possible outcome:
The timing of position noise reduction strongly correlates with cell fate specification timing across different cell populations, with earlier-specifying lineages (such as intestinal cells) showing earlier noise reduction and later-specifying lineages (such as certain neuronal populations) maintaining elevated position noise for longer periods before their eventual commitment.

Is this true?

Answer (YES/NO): YES